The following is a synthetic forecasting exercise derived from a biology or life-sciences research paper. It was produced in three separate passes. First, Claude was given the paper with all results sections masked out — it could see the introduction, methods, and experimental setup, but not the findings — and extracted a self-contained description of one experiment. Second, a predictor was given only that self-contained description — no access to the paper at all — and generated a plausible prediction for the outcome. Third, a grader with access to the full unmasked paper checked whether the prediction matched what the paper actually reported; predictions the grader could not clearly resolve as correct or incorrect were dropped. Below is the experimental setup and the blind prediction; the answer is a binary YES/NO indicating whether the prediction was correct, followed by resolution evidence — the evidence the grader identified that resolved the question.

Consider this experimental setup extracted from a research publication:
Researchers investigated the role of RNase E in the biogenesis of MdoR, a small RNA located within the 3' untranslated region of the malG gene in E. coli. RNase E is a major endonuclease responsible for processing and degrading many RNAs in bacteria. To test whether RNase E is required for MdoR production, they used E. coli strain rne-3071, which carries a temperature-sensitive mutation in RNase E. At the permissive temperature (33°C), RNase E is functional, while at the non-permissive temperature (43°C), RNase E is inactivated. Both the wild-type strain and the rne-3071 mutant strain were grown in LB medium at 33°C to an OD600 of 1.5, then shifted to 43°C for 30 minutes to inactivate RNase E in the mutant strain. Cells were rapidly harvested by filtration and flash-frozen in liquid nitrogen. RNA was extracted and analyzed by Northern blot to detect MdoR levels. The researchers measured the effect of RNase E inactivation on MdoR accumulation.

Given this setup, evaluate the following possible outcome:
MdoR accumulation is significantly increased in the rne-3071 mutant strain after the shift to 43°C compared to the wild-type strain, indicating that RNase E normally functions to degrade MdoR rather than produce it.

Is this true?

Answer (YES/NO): YES